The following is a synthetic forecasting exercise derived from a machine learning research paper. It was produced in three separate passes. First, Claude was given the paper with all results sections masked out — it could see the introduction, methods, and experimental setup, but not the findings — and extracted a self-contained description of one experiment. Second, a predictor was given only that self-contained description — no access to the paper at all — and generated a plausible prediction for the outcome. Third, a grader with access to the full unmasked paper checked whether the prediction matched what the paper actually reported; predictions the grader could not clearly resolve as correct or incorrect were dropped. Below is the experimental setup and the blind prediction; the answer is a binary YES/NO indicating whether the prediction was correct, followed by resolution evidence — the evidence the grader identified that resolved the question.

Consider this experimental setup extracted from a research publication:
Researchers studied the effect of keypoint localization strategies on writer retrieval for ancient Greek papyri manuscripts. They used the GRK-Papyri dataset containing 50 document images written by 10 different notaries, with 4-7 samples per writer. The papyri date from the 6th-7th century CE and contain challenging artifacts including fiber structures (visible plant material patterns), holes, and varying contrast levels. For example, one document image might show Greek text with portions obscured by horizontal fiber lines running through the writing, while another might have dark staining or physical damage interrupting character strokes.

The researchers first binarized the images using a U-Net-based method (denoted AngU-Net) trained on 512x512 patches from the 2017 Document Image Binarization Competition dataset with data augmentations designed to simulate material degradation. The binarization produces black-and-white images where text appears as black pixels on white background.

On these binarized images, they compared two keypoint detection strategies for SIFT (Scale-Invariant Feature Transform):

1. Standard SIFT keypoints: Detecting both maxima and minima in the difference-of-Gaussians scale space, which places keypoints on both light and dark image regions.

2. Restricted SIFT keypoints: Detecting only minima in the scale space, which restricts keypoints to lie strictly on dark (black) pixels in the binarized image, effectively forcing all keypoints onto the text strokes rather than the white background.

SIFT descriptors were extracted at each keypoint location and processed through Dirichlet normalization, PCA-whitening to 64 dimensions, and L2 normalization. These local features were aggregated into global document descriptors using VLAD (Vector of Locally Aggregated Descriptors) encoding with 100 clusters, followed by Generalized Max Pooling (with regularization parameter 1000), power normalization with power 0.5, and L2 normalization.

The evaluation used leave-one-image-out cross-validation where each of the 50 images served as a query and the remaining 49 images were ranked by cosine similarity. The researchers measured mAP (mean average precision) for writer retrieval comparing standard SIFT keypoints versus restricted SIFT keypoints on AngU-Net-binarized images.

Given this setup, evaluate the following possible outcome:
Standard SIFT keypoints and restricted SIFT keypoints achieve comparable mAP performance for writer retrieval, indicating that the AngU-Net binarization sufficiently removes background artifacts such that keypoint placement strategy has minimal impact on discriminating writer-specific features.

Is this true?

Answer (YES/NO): NO